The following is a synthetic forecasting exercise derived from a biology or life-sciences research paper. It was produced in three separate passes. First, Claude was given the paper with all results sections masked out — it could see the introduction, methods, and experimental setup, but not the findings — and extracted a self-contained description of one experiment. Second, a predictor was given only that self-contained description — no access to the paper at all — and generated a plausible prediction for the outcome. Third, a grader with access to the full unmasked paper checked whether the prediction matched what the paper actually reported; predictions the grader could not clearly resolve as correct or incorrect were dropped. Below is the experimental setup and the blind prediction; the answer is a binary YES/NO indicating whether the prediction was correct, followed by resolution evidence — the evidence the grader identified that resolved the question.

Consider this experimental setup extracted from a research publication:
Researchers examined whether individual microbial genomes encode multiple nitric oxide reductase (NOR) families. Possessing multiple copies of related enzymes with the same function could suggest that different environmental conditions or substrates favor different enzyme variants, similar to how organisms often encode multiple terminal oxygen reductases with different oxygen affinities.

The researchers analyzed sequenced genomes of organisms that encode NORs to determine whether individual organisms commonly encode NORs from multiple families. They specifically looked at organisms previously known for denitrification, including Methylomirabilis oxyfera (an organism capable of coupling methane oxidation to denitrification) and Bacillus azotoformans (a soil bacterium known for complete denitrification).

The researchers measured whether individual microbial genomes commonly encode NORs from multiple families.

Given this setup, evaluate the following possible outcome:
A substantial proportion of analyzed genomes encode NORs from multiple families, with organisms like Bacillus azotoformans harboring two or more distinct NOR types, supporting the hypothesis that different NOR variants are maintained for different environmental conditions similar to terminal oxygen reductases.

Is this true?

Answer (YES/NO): YES